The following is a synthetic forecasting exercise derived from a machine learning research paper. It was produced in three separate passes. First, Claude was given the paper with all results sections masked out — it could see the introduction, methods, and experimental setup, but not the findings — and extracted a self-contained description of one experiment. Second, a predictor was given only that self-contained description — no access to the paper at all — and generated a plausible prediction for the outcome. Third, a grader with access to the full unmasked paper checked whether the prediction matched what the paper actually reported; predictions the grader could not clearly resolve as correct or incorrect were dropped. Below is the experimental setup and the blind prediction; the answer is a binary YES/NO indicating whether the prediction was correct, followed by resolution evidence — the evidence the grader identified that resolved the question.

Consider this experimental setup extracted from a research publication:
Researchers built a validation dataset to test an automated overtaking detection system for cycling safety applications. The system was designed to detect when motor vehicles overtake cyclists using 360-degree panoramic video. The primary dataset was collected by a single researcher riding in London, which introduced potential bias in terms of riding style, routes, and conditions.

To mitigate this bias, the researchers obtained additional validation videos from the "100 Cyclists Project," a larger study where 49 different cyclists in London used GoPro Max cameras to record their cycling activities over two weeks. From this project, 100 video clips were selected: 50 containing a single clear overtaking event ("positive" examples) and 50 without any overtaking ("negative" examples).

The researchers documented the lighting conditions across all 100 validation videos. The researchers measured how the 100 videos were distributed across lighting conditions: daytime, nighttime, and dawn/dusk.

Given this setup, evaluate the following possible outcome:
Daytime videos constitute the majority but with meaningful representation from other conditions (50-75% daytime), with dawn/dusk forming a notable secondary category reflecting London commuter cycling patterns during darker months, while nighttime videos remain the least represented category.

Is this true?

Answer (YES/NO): NO